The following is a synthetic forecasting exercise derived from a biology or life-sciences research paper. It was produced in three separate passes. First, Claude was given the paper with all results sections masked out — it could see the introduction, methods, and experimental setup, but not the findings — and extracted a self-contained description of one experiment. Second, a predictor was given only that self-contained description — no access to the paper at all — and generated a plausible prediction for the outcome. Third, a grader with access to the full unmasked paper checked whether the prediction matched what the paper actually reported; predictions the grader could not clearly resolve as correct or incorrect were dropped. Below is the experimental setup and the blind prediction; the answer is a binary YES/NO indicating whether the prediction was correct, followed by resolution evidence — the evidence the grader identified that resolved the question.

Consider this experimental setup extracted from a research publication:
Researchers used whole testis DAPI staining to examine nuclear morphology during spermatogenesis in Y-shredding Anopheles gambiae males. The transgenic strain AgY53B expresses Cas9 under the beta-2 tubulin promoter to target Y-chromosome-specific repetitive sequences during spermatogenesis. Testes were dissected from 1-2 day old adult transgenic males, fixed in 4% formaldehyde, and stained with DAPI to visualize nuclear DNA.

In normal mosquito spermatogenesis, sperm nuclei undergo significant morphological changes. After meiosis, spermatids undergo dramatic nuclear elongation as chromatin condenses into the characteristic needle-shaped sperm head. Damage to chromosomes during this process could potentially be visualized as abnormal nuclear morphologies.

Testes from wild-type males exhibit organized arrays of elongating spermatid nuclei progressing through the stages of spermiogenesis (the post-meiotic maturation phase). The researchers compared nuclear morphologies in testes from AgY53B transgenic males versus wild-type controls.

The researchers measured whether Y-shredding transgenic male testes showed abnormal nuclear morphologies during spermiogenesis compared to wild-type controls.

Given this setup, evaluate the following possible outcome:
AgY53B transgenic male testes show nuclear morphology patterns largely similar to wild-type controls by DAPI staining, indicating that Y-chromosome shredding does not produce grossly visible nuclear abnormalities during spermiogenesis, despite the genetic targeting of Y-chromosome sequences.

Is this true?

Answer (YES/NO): YES